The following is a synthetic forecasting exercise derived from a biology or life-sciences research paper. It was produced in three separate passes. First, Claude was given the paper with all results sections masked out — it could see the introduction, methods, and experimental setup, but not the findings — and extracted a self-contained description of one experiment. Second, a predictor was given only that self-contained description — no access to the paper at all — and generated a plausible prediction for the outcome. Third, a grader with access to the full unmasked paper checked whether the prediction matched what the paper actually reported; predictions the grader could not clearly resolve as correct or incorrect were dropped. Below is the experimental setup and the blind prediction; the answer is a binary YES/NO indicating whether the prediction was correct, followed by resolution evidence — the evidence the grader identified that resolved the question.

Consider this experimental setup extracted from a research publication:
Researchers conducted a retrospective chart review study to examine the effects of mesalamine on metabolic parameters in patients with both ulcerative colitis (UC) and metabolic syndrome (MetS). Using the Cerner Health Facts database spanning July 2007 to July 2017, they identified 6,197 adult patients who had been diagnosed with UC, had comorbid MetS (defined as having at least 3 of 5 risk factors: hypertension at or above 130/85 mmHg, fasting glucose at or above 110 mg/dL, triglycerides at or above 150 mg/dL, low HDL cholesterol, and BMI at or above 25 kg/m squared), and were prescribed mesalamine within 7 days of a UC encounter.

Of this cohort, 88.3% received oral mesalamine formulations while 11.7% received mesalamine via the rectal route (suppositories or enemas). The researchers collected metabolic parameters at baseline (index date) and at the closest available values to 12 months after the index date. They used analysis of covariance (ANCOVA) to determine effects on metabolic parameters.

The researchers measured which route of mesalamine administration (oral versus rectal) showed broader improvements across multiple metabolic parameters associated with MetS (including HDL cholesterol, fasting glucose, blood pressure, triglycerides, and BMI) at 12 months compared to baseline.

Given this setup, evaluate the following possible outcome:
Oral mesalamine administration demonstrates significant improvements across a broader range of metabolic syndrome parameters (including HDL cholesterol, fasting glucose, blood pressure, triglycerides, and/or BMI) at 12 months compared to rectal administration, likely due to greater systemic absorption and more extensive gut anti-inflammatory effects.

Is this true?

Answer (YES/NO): YES